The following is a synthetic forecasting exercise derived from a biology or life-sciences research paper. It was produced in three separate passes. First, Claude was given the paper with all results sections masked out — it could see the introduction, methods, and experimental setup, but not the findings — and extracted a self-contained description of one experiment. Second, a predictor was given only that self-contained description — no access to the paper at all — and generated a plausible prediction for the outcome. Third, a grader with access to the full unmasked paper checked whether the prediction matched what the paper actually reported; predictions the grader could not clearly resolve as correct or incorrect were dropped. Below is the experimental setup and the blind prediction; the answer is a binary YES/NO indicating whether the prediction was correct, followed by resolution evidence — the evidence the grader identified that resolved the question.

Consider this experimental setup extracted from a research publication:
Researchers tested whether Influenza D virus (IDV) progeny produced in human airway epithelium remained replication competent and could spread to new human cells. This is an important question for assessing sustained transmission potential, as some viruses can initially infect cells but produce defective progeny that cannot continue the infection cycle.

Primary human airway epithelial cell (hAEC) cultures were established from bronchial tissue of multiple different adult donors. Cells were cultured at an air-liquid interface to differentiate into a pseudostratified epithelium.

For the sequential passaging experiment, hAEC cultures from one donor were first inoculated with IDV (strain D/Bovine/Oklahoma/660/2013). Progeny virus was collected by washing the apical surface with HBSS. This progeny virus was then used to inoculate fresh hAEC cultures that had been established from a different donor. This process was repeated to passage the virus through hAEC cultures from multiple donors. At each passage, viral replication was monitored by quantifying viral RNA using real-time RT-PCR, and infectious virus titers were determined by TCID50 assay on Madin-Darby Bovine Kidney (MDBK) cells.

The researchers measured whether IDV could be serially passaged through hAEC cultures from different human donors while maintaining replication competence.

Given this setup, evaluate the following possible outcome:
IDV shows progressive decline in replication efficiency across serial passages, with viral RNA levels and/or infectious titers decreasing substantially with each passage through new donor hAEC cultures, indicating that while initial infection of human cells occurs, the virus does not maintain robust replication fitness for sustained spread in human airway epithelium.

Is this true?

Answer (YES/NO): NO